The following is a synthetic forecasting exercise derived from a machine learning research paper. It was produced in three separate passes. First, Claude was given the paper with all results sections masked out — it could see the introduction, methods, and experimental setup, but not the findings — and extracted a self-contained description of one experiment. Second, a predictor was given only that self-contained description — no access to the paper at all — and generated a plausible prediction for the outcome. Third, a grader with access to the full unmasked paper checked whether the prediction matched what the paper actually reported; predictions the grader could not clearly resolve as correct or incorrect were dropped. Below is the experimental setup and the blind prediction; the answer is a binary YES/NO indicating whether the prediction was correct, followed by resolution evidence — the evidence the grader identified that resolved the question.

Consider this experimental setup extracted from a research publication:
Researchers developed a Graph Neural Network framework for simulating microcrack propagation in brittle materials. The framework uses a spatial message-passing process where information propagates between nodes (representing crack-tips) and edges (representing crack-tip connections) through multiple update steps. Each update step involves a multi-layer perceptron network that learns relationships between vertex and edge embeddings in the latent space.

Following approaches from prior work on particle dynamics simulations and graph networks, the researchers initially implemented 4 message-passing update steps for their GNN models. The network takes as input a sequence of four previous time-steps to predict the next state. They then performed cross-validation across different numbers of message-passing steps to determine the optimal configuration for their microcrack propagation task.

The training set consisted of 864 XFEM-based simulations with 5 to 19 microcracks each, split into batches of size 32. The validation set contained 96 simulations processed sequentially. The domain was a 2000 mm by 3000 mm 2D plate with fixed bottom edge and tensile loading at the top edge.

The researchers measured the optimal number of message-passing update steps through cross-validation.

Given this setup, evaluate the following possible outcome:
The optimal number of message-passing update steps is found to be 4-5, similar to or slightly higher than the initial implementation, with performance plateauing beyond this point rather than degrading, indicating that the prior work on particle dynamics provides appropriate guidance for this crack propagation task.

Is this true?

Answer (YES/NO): NO